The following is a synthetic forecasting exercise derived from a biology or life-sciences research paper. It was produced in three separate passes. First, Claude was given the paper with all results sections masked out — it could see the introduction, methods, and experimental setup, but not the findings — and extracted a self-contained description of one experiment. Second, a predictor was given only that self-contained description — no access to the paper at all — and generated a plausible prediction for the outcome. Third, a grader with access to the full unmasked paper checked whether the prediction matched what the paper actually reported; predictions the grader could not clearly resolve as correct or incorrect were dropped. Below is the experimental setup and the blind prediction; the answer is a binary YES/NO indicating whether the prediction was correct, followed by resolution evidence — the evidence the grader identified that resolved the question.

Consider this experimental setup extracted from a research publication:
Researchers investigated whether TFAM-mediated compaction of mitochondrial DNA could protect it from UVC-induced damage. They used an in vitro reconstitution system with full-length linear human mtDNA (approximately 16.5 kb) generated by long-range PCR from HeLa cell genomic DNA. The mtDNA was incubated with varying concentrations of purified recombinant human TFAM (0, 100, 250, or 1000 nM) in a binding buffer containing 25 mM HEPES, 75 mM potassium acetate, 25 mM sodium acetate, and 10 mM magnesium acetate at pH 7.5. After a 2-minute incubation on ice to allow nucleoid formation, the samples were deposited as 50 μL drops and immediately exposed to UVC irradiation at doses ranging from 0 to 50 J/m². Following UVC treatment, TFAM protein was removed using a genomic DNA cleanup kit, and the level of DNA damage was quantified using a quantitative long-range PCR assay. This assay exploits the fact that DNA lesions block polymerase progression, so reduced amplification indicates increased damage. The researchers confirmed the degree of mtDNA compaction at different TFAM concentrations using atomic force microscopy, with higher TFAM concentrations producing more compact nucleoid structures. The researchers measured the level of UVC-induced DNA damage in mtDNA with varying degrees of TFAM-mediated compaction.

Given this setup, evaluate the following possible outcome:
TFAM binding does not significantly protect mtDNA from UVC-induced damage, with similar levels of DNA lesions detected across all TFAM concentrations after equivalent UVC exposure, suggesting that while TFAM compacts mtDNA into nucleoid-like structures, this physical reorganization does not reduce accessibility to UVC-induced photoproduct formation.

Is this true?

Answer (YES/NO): YES